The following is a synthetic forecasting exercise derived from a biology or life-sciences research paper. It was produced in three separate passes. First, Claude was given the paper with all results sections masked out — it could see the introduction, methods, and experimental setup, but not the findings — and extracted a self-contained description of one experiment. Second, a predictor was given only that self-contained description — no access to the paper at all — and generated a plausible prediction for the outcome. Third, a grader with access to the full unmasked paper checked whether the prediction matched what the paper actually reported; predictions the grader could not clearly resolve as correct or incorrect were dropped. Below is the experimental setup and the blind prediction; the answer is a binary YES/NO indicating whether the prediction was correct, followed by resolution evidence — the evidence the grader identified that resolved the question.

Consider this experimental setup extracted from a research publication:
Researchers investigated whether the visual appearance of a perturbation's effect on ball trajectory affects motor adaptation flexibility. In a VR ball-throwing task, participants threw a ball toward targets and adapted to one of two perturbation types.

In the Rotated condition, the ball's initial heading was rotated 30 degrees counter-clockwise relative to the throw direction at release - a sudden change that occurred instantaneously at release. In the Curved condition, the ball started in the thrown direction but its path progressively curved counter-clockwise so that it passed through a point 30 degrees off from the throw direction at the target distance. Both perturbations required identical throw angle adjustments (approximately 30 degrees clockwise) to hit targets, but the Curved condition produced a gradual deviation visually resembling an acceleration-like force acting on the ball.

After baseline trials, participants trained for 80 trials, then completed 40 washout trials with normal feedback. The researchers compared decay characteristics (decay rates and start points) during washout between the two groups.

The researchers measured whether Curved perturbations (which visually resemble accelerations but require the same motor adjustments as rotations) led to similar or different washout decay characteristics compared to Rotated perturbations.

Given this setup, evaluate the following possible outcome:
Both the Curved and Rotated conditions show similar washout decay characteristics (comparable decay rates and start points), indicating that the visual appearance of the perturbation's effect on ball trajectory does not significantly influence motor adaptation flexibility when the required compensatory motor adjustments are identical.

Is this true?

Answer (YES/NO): NO